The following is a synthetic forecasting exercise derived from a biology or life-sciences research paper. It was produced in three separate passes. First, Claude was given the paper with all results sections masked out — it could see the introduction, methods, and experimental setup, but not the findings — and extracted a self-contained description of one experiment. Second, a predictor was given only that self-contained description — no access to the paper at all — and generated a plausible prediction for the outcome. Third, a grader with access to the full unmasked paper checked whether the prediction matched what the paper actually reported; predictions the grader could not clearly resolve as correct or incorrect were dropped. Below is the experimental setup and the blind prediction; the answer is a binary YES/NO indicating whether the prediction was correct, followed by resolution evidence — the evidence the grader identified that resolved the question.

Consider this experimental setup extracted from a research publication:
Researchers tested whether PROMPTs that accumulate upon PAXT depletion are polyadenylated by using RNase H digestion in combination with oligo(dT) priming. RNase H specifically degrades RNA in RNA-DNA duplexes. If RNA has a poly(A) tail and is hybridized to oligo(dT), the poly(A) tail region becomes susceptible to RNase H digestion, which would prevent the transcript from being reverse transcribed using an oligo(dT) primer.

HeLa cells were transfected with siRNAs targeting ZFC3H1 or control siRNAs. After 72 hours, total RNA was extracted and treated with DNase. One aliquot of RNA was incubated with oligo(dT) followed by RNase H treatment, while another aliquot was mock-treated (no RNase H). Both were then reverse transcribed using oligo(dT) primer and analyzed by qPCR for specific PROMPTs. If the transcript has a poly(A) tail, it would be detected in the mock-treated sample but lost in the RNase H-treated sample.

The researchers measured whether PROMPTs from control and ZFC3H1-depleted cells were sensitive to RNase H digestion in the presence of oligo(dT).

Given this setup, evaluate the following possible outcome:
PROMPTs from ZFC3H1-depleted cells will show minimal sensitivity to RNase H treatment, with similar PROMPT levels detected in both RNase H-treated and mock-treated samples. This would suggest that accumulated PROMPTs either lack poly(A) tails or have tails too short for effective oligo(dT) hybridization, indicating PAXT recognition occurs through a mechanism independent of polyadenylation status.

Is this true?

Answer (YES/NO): NO